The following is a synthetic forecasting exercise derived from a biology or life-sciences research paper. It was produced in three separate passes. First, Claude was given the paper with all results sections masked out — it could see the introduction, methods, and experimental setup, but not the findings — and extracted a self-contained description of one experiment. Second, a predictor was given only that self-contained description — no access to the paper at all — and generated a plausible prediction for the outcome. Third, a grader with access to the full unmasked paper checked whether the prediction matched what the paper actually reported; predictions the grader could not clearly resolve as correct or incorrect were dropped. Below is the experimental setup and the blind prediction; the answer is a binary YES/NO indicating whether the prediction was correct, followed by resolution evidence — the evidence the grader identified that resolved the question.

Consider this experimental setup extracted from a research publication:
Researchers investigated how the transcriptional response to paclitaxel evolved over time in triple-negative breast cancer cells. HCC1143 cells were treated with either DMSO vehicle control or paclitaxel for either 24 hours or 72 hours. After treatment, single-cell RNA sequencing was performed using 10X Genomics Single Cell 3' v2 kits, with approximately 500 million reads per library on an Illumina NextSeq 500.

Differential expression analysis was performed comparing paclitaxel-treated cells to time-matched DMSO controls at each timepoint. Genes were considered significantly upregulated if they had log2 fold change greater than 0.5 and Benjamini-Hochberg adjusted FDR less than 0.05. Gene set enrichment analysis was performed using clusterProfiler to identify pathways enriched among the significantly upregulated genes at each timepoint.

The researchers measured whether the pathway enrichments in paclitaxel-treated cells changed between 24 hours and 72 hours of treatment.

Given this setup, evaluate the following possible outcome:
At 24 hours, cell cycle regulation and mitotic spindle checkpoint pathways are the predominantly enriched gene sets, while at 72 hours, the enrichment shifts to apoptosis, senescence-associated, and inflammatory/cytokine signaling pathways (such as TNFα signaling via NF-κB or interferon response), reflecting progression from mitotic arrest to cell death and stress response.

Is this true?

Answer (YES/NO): NO